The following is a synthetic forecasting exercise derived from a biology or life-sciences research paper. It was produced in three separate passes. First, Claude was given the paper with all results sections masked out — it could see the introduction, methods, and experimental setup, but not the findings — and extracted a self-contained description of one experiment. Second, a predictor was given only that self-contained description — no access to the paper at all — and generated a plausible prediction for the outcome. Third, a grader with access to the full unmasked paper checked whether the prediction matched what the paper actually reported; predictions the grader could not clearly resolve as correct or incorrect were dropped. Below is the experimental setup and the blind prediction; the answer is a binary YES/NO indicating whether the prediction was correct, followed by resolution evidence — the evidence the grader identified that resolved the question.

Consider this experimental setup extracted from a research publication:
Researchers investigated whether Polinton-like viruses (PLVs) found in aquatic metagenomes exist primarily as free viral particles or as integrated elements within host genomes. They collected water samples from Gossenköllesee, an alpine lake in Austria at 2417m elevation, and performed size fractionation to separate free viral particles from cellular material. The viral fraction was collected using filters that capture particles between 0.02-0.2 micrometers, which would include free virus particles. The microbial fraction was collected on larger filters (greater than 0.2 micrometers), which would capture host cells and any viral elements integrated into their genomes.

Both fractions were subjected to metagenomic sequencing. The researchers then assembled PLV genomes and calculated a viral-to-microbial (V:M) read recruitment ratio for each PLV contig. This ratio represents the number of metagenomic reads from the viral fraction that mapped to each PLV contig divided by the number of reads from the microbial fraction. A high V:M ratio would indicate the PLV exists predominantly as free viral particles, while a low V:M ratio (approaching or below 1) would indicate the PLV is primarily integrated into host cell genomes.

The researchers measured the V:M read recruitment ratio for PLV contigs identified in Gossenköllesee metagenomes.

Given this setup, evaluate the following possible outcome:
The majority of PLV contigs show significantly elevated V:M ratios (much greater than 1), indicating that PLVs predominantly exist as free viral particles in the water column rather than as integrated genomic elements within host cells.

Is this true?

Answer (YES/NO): YES